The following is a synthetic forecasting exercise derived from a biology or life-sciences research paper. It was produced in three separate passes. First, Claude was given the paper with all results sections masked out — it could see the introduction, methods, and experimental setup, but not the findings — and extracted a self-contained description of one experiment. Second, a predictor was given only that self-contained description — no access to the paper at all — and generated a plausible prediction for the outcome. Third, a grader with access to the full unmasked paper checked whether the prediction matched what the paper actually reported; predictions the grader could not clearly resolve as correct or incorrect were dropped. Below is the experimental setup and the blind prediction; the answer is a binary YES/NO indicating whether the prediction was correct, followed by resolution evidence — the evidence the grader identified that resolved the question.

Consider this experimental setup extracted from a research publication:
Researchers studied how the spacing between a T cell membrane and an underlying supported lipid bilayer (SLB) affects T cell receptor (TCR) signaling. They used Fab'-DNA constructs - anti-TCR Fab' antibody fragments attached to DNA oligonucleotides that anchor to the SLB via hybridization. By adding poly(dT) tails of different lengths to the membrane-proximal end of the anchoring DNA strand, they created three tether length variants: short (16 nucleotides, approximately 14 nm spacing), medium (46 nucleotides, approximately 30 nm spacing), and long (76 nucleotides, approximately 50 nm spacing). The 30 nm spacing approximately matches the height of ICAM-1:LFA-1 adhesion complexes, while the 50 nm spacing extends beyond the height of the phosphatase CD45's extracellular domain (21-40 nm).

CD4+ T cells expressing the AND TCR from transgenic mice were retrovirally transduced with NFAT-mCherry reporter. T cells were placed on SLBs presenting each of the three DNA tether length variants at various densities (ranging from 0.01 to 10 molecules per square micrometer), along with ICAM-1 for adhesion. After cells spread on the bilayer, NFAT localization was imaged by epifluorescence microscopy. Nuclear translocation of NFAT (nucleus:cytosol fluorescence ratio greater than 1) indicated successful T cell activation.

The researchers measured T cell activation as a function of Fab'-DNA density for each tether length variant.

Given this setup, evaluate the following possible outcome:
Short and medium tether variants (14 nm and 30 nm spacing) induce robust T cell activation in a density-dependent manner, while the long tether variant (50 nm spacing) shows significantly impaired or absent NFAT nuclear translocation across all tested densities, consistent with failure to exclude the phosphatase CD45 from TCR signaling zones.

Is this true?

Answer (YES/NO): NO